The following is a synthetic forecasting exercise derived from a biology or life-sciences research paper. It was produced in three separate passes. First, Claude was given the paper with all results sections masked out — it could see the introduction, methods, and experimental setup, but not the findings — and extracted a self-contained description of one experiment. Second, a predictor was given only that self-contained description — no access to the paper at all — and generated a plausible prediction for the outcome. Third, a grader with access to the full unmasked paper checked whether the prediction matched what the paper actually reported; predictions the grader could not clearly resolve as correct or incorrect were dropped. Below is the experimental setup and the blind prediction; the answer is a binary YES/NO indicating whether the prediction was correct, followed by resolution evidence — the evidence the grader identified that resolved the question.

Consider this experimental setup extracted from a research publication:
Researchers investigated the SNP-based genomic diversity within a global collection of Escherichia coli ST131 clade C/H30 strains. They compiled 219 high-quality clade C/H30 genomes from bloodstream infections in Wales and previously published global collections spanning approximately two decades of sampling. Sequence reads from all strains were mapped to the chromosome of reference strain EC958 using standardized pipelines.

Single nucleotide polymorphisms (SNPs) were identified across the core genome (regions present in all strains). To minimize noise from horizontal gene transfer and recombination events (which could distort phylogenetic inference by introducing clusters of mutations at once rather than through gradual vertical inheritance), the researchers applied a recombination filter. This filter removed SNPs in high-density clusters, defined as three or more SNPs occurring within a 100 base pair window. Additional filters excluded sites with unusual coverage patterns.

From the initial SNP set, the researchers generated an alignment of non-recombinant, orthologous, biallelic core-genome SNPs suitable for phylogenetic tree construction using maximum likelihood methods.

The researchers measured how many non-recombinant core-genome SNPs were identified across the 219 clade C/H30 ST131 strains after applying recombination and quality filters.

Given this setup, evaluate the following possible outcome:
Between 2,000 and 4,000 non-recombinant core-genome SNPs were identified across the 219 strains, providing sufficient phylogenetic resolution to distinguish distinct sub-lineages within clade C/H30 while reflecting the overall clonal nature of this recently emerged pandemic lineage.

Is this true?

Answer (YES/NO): NO